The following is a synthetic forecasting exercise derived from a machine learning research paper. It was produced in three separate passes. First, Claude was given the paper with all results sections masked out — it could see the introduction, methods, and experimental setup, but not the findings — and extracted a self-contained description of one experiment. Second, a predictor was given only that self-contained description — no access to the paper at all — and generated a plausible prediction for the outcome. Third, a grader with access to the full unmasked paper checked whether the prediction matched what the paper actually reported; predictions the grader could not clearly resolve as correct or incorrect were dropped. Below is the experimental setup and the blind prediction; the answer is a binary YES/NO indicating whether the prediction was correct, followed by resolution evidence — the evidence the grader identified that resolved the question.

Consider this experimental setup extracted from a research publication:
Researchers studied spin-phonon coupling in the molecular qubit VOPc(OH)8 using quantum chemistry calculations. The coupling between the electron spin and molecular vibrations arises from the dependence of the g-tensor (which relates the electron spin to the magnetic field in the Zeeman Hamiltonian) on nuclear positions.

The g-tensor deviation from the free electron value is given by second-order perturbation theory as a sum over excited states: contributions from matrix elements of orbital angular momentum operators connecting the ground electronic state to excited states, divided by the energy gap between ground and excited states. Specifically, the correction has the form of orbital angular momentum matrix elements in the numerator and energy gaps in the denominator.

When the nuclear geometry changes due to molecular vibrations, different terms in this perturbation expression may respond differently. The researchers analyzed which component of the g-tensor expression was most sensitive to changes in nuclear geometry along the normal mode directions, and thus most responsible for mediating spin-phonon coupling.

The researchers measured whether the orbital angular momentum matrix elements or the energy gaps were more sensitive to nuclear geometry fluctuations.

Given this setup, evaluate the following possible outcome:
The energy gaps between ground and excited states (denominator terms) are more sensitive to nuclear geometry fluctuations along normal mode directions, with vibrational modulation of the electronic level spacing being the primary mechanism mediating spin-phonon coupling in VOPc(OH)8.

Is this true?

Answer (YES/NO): YES